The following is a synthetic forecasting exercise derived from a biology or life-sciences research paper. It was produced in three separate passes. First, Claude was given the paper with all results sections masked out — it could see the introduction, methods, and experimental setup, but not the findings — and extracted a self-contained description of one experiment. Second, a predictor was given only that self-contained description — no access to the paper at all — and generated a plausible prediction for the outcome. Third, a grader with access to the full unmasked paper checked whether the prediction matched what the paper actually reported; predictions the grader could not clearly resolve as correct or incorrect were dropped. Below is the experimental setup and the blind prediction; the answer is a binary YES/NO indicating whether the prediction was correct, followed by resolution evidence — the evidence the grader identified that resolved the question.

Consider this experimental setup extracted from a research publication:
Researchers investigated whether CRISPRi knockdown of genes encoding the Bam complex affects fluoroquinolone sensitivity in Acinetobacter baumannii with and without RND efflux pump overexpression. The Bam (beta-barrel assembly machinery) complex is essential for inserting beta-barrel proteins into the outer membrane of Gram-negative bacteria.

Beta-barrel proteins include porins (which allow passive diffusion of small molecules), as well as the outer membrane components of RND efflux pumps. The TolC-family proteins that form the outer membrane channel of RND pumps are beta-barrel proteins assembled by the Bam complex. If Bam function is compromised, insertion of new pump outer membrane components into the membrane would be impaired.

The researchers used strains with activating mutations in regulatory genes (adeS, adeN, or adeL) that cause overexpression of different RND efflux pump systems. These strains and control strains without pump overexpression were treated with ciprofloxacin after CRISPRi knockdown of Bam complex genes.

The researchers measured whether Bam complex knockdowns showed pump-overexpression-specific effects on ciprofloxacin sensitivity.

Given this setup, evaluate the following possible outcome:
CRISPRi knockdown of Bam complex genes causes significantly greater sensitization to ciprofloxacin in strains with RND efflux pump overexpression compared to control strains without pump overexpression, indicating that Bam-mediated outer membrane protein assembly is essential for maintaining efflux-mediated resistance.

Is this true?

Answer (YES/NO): YES